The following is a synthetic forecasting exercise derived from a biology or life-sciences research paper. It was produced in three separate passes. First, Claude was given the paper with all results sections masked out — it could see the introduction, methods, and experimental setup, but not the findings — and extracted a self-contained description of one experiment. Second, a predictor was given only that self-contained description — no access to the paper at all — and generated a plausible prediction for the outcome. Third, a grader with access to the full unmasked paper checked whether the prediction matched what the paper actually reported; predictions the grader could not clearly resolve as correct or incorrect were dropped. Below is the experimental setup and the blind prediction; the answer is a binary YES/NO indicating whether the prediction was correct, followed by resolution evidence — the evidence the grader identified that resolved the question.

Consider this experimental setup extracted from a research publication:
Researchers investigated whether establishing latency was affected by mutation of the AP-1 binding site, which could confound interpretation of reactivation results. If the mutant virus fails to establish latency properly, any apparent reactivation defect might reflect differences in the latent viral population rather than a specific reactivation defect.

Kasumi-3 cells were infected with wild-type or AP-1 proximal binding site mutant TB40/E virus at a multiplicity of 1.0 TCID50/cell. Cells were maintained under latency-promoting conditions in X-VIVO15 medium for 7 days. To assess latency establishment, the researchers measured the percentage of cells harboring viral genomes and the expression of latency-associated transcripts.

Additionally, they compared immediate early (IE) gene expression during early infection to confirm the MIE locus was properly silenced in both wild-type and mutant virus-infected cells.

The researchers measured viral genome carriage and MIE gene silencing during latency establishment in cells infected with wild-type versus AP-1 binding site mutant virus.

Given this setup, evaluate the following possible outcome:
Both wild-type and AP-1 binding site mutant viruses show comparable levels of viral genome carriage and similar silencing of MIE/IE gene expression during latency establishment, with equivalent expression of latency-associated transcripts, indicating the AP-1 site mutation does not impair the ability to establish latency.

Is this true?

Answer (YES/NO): YES